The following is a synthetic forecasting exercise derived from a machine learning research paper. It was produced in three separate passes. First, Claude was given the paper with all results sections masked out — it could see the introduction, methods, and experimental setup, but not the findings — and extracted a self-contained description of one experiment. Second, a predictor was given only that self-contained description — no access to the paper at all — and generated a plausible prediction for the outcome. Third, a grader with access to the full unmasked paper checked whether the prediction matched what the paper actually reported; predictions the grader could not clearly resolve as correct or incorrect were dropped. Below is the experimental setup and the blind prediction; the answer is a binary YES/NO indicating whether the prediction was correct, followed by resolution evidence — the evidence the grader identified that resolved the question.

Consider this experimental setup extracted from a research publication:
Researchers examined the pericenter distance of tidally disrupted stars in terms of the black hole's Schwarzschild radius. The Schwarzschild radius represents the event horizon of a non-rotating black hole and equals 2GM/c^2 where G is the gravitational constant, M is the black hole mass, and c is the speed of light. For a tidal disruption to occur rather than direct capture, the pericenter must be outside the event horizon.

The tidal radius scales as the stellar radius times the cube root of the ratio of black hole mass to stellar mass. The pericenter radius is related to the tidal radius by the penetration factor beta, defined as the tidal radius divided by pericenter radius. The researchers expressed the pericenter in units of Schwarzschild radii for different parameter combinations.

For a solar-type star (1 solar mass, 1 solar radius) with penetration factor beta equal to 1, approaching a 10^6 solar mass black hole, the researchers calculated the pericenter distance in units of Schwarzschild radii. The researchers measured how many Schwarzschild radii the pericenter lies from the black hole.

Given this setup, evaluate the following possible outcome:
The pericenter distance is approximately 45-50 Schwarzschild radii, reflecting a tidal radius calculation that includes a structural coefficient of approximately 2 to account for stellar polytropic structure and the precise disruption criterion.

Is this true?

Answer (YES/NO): NO